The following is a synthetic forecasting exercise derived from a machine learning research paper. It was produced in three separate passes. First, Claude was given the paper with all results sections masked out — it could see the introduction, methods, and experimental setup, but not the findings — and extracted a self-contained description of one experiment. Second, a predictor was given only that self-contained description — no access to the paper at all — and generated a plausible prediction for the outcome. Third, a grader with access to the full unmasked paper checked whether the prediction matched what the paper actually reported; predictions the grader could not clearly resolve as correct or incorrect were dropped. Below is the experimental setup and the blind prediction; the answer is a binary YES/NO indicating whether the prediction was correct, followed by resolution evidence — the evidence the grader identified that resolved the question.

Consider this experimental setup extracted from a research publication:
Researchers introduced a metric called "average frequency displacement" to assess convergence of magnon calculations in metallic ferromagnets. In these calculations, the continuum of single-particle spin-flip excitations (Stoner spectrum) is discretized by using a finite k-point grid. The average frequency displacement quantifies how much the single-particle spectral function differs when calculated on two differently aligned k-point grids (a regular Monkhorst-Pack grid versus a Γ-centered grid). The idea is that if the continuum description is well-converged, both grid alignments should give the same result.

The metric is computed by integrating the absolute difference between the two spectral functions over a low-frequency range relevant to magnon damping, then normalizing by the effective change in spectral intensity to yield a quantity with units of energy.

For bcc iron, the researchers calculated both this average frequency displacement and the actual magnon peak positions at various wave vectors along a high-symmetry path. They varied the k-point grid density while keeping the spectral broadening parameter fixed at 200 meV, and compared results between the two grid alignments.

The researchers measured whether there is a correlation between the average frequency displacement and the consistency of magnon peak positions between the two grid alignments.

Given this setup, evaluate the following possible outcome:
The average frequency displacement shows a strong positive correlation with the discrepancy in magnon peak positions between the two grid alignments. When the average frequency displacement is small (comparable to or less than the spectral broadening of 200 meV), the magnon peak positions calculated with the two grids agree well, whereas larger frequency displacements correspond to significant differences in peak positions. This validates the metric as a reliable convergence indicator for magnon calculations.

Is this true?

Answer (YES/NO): NO